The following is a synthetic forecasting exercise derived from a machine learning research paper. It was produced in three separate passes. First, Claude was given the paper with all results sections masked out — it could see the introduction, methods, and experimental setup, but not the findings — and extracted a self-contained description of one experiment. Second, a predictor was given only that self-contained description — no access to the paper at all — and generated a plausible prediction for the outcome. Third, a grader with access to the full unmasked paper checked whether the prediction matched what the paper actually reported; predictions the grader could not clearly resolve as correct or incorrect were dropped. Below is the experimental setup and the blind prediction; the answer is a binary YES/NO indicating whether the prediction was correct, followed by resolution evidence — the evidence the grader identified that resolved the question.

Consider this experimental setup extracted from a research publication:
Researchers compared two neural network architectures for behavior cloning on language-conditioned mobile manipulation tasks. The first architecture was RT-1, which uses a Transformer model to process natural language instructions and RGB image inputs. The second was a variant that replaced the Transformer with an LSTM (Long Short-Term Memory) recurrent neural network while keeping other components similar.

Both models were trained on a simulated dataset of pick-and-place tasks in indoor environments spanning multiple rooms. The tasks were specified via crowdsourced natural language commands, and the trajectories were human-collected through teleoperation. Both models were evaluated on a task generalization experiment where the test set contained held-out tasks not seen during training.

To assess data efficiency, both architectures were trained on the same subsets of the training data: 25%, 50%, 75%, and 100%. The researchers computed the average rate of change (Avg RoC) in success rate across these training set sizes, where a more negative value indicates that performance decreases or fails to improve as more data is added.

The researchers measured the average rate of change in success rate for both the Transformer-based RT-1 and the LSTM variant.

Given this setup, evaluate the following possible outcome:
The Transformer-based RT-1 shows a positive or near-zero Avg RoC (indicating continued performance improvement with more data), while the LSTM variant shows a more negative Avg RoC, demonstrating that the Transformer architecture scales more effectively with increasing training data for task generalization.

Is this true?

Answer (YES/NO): YES